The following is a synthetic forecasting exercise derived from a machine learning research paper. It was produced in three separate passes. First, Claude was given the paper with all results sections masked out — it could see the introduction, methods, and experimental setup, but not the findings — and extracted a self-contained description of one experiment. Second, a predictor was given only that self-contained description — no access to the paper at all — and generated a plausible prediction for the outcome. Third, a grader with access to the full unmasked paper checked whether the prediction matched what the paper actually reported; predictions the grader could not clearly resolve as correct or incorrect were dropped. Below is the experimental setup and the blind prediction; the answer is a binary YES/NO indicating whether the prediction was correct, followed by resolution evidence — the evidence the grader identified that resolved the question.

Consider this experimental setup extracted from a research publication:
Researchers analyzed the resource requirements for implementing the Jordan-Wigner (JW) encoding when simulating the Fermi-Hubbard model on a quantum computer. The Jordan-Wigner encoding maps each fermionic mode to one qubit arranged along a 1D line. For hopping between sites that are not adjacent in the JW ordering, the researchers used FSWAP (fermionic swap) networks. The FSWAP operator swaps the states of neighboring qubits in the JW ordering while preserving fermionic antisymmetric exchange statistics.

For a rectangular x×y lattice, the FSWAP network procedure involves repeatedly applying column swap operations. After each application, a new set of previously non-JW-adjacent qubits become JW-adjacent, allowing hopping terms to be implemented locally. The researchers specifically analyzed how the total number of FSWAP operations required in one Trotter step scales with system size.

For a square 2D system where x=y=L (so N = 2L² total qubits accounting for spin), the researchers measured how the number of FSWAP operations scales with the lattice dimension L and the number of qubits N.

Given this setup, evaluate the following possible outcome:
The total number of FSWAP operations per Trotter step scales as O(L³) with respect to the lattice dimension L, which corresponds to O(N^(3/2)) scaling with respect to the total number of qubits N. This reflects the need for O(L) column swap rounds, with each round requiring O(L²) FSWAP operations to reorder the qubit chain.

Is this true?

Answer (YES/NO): YES